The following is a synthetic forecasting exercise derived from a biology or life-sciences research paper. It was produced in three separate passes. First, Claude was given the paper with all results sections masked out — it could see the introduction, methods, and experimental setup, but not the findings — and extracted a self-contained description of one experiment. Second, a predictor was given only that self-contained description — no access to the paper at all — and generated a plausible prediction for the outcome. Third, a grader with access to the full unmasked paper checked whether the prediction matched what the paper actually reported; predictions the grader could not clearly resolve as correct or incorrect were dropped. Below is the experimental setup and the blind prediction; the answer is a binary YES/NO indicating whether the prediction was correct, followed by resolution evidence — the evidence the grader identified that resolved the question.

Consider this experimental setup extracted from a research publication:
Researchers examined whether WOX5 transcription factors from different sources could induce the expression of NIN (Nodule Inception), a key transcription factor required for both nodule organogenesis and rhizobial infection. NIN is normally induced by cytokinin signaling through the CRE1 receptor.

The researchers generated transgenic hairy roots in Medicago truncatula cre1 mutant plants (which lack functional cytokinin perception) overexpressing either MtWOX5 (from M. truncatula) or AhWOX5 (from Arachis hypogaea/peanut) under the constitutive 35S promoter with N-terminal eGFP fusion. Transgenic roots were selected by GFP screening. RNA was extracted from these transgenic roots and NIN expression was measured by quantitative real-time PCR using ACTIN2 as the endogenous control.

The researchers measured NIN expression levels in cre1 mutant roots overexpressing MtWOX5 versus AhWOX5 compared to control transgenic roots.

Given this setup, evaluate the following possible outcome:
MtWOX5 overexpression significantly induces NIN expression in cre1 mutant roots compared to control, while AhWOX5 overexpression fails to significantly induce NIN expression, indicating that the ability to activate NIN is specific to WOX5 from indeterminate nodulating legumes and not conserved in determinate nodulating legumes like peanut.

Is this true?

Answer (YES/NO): NO